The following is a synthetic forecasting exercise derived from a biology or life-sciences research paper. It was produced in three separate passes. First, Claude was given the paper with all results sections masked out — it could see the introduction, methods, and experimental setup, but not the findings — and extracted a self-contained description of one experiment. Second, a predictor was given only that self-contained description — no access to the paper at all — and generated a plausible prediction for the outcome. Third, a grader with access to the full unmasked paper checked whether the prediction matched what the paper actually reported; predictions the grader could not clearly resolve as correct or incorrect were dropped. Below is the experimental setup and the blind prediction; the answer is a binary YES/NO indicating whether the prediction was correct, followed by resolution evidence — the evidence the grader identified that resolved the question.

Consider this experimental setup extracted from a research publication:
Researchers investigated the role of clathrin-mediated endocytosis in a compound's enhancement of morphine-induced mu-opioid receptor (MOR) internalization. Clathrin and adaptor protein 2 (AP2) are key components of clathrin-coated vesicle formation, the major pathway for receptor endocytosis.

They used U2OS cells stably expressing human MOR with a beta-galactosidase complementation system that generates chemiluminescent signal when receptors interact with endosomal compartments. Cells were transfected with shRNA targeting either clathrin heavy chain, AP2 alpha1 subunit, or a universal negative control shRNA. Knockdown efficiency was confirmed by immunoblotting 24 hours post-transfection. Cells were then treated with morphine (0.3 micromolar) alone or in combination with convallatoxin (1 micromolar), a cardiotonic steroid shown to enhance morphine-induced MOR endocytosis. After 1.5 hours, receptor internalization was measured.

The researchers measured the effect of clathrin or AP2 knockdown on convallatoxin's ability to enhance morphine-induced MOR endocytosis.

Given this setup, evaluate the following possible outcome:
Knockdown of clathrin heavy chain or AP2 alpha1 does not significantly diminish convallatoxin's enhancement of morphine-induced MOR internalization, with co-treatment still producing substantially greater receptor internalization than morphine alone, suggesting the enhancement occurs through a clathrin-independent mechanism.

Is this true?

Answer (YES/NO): NO